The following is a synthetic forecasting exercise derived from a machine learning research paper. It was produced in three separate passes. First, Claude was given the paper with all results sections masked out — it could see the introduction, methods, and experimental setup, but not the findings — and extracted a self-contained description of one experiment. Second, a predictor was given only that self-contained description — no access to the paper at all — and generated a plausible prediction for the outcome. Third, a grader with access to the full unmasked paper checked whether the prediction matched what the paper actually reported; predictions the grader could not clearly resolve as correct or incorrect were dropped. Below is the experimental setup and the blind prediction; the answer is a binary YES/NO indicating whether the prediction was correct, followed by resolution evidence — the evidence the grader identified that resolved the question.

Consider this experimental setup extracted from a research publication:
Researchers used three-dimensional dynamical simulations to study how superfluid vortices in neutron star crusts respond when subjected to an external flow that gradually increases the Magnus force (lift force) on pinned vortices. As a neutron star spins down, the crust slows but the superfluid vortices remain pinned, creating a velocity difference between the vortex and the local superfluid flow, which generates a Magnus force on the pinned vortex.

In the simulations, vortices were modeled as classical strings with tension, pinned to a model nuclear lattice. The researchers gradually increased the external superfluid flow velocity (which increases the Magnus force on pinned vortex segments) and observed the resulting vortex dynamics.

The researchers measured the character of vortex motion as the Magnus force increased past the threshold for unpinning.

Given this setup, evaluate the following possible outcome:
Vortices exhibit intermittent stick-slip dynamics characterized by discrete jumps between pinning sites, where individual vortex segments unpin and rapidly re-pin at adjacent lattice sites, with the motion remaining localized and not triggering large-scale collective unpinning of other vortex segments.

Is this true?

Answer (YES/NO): NO